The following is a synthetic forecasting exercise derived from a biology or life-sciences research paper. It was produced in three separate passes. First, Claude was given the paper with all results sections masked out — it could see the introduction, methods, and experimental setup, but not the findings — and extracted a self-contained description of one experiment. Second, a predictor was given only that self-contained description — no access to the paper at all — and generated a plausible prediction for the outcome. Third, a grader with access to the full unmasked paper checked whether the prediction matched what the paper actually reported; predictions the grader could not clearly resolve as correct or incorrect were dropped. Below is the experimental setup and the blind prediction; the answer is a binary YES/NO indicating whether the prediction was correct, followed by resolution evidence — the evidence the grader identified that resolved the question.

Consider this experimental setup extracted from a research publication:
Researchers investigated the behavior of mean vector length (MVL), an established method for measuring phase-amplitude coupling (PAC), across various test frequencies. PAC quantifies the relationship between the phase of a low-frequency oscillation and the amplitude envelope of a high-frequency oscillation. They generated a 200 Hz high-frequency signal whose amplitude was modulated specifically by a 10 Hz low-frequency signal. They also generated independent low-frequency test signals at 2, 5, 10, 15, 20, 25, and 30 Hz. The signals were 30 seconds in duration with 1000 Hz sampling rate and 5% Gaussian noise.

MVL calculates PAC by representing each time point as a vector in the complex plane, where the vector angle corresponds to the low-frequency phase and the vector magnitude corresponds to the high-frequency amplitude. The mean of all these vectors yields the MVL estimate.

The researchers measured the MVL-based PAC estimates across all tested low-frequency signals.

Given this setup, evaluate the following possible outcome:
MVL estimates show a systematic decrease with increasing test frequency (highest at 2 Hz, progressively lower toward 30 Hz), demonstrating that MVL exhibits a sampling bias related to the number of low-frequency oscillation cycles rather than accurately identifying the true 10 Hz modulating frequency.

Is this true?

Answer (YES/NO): NO